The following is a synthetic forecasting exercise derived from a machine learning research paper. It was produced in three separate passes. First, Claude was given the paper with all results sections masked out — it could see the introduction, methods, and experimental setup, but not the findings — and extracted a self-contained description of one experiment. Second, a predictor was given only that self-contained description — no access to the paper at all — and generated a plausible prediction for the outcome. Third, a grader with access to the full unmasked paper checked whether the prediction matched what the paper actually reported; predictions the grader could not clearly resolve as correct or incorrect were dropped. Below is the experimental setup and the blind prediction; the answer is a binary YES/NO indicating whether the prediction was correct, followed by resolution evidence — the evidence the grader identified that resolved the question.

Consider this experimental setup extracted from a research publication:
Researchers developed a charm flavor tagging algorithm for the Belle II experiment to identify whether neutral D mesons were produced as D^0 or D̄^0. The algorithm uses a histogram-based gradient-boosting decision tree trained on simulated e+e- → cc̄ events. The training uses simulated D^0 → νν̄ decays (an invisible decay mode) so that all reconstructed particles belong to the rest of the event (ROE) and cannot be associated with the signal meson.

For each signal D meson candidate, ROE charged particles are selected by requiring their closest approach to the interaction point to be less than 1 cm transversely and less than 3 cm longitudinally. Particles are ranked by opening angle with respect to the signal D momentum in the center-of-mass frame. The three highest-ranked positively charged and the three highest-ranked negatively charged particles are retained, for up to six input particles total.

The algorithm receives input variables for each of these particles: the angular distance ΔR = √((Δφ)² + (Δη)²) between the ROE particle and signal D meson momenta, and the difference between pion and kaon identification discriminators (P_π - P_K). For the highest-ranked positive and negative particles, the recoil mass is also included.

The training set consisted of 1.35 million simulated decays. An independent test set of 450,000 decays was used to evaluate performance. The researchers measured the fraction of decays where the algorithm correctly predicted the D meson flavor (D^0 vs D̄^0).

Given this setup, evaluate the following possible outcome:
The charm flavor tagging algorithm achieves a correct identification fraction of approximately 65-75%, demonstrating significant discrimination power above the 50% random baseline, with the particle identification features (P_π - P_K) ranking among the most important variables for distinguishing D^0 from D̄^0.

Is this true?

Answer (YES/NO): NO